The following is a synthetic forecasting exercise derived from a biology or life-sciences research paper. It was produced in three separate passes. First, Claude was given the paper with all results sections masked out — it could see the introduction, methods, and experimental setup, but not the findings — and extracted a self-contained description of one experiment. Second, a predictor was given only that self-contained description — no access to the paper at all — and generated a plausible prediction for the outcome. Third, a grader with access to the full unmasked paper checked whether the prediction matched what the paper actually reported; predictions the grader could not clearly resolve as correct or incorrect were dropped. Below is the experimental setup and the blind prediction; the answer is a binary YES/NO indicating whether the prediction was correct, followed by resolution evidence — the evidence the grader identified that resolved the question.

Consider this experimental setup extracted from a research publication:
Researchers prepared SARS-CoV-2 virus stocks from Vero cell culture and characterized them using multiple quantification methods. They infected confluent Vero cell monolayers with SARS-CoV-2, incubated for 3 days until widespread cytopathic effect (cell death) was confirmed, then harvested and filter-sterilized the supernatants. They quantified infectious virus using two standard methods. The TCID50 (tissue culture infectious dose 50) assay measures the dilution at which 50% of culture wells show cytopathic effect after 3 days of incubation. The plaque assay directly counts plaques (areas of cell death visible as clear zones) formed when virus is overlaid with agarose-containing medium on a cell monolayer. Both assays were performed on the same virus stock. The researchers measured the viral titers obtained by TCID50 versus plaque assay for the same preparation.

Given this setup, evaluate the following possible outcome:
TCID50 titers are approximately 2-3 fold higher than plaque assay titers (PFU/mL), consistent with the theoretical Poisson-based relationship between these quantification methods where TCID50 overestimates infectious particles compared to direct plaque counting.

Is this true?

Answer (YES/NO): NO